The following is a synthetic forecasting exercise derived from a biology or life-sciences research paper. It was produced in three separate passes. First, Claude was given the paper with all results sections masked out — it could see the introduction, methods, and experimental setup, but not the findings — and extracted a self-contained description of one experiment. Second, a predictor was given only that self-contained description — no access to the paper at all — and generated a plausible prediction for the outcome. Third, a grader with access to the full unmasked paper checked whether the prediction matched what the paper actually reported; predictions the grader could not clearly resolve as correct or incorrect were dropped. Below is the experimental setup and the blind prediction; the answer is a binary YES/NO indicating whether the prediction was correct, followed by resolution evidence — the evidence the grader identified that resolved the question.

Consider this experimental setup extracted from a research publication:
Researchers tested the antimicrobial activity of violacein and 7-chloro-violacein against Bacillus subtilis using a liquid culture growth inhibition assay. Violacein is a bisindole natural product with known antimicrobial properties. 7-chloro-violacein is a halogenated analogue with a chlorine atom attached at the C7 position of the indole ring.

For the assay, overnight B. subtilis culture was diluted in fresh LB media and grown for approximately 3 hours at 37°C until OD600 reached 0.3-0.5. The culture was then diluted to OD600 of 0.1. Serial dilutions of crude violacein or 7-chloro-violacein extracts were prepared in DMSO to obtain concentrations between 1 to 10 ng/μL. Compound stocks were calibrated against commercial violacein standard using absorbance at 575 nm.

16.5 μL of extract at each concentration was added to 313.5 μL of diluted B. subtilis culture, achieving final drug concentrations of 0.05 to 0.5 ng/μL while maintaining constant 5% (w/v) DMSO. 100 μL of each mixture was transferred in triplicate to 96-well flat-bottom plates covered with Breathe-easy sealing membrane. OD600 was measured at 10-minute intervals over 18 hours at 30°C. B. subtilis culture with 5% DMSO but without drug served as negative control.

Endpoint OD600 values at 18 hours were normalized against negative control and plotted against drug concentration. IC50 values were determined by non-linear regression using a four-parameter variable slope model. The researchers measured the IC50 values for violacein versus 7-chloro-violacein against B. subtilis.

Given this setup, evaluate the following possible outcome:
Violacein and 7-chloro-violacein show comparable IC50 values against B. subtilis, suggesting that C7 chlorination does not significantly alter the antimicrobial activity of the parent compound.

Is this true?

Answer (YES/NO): YES